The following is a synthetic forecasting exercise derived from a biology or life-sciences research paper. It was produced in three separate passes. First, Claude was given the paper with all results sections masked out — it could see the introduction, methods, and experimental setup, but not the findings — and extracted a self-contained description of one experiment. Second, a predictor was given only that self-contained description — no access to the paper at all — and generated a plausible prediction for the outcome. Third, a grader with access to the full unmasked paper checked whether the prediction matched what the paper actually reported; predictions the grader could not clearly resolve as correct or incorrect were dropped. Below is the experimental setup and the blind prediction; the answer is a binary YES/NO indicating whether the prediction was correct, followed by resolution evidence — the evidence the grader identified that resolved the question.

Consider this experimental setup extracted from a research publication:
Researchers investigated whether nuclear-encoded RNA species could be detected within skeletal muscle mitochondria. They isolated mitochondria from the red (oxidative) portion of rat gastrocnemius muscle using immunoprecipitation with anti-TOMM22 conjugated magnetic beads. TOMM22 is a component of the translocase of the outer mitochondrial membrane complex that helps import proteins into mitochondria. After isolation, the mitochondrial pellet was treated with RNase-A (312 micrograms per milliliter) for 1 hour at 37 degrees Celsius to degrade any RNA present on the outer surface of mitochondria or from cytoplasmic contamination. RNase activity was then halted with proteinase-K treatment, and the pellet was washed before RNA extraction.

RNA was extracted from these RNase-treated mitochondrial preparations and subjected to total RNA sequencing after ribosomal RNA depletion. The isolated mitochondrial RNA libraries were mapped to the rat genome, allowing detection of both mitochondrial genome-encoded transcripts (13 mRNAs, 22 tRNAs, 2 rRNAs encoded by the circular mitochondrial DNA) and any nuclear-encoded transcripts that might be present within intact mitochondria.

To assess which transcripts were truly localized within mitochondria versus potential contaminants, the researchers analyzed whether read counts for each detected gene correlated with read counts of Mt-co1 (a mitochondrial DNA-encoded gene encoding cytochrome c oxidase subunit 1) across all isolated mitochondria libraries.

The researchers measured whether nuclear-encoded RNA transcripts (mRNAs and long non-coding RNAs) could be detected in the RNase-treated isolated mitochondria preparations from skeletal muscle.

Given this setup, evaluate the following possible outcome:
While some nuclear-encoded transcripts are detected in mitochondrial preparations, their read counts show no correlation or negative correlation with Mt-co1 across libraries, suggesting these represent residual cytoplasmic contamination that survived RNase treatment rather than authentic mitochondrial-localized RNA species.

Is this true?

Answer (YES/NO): NO